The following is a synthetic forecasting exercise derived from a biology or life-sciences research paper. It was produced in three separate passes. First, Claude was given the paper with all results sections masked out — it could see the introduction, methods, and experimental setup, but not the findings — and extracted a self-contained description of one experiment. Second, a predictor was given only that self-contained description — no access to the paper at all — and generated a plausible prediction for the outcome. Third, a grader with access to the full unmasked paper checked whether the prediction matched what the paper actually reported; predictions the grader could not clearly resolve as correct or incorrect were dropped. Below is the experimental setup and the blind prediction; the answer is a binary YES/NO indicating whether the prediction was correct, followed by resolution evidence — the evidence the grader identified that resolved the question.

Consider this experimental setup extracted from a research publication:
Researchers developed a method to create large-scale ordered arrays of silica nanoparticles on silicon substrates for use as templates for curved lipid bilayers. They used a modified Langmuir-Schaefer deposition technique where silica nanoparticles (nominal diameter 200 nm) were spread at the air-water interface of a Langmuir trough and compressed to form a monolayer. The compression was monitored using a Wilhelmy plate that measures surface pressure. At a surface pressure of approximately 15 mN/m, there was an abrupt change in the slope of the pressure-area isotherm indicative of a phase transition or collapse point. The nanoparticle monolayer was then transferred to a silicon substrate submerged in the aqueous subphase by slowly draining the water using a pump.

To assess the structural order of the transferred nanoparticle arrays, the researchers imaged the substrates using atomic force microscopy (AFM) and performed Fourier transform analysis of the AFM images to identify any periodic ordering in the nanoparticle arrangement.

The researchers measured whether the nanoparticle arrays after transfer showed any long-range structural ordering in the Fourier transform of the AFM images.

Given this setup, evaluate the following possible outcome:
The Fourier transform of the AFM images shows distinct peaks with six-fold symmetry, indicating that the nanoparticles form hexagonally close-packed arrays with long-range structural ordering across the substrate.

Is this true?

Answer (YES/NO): YES